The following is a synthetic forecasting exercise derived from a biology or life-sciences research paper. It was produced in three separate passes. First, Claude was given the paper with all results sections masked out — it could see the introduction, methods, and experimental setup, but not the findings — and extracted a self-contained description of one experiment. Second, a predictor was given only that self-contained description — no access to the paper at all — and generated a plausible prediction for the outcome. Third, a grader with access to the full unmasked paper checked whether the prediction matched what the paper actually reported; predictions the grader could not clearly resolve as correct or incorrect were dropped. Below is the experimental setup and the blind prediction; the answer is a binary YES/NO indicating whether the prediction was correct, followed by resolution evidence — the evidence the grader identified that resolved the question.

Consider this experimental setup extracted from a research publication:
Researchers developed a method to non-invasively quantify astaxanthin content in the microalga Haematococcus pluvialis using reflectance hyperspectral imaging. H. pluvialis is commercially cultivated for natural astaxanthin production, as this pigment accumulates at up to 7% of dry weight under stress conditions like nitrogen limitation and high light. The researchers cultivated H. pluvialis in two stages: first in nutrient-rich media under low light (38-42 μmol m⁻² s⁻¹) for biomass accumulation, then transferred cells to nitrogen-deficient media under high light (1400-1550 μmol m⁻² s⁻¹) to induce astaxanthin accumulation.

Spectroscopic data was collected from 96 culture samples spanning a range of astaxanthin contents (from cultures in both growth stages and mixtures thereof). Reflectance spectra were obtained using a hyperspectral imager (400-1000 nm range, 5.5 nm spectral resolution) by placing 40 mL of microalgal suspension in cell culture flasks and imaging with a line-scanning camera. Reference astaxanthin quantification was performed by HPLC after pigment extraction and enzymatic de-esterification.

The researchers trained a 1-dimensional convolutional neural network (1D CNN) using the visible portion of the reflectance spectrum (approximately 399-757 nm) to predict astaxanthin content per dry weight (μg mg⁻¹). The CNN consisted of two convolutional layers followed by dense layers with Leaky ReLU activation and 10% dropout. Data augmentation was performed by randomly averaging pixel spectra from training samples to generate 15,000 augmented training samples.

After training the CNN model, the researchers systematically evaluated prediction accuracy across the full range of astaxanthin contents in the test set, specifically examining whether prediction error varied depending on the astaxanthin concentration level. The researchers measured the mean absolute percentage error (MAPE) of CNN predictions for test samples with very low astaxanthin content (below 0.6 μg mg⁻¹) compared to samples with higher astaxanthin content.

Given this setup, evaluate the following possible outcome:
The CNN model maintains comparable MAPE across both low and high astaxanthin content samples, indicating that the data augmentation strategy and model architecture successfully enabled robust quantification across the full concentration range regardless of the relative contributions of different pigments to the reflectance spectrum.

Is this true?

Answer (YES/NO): NO